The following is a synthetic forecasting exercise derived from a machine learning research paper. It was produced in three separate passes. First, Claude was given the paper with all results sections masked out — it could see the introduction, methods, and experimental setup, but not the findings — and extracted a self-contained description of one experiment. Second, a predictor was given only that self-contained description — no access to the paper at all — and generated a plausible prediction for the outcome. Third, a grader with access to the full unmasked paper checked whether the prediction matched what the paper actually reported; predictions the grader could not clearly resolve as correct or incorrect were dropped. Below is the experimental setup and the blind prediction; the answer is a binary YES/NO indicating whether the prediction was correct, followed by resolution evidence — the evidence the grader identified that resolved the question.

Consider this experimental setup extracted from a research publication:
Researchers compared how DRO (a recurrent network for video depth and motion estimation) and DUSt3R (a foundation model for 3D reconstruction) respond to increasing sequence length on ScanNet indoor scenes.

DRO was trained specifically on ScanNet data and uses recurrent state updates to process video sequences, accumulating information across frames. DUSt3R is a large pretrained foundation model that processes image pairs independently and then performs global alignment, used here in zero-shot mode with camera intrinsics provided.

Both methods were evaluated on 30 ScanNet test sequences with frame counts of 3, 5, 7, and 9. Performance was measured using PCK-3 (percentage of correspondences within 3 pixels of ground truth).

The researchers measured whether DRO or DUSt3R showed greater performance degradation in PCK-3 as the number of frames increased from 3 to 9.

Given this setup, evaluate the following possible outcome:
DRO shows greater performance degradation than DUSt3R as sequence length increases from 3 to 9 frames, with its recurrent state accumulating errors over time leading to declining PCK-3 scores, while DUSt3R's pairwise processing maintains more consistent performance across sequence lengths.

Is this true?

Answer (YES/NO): YES